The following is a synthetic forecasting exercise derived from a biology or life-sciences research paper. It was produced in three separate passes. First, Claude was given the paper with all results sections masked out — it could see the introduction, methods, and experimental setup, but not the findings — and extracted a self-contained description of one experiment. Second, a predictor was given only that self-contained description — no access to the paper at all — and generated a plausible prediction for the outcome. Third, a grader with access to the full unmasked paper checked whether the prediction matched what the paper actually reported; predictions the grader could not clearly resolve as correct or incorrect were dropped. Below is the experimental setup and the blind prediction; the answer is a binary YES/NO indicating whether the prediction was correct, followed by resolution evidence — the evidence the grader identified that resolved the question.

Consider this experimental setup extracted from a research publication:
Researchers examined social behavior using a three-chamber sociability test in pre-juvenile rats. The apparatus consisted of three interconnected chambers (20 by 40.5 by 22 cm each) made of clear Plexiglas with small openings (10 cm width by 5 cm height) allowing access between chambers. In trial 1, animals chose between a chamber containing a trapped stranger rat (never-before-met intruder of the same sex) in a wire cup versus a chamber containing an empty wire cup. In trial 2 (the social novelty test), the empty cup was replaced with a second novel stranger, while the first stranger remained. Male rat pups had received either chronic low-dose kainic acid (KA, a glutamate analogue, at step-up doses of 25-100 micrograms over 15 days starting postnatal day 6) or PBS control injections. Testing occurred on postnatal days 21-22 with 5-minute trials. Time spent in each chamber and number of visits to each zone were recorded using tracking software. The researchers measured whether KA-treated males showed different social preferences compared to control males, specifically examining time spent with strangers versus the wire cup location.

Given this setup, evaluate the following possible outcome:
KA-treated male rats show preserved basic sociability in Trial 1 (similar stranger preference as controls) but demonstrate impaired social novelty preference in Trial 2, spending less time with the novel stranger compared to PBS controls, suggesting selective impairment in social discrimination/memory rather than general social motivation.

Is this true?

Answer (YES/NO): NO